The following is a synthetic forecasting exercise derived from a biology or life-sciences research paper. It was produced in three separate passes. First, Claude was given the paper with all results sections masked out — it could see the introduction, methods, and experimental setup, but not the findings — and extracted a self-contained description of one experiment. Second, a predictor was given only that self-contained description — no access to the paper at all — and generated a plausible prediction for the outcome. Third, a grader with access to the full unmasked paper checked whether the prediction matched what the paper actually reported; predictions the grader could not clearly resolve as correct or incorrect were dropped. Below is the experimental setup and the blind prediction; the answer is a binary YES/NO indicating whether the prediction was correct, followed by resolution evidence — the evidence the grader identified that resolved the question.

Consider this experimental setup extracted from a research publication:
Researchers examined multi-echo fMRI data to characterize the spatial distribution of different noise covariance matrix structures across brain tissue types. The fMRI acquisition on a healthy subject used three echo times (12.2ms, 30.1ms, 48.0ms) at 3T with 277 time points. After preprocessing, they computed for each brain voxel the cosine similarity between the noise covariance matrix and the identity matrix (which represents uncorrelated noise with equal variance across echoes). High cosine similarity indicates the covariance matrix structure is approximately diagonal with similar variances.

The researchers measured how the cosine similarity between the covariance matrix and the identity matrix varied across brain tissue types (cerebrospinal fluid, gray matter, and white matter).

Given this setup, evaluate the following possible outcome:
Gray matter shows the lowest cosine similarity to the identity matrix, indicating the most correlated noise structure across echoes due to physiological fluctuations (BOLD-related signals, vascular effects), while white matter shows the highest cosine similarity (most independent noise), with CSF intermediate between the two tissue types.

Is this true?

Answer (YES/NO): NO